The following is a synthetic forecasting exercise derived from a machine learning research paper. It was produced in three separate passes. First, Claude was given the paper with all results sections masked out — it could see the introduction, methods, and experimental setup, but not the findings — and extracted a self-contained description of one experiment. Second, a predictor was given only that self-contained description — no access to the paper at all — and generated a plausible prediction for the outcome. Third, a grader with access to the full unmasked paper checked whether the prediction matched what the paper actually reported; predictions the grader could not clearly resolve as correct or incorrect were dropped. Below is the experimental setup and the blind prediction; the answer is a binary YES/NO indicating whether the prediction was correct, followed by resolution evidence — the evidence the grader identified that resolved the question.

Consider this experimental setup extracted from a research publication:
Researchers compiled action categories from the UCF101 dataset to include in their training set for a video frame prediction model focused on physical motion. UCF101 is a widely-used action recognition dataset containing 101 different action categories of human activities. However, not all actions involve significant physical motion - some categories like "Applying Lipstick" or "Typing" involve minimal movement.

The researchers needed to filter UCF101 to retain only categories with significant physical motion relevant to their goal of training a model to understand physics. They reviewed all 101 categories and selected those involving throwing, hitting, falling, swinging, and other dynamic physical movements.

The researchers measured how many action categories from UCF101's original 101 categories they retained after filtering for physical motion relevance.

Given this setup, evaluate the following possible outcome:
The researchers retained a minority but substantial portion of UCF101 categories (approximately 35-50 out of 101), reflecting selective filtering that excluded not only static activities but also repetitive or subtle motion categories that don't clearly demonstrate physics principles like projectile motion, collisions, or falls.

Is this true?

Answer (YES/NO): NO